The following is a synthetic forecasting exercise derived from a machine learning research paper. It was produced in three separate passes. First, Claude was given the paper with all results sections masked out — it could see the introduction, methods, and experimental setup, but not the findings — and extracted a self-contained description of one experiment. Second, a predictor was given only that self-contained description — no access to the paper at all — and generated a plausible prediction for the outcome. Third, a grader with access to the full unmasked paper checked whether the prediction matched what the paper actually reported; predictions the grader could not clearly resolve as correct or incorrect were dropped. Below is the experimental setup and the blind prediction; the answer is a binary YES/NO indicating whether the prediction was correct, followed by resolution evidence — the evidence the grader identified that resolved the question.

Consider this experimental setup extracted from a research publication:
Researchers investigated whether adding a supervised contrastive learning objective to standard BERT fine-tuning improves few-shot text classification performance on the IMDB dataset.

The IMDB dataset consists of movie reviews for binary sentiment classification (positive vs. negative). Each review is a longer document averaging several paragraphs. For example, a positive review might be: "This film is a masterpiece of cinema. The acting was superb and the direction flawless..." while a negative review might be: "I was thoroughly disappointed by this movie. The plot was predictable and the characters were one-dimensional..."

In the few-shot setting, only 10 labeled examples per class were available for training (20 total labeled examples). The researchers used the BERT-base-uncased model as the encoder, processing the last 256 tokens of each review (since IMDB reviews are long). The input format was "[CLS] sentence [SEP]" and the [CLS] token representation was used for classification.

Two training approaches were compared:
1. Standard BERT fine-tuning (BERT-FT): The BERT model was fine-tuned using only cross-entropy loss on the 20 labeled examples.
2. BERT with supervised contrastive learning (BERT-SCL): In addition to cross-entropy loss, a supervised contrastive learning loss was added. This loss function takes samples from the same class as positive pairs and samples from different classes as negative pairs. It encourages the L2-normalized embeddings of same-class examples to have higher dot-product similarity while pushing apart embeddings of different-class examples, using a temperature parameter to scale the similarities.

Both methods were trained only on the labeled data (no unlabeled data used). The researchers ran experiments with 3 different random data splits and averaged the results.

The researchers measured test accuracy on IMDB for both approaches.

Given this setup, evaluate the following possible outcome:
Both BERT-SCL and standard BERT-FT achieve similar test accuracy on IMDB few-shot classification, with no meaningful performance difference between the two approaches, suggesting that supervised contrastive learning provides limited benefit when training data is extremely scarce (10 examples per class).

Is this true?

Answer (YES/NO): NO